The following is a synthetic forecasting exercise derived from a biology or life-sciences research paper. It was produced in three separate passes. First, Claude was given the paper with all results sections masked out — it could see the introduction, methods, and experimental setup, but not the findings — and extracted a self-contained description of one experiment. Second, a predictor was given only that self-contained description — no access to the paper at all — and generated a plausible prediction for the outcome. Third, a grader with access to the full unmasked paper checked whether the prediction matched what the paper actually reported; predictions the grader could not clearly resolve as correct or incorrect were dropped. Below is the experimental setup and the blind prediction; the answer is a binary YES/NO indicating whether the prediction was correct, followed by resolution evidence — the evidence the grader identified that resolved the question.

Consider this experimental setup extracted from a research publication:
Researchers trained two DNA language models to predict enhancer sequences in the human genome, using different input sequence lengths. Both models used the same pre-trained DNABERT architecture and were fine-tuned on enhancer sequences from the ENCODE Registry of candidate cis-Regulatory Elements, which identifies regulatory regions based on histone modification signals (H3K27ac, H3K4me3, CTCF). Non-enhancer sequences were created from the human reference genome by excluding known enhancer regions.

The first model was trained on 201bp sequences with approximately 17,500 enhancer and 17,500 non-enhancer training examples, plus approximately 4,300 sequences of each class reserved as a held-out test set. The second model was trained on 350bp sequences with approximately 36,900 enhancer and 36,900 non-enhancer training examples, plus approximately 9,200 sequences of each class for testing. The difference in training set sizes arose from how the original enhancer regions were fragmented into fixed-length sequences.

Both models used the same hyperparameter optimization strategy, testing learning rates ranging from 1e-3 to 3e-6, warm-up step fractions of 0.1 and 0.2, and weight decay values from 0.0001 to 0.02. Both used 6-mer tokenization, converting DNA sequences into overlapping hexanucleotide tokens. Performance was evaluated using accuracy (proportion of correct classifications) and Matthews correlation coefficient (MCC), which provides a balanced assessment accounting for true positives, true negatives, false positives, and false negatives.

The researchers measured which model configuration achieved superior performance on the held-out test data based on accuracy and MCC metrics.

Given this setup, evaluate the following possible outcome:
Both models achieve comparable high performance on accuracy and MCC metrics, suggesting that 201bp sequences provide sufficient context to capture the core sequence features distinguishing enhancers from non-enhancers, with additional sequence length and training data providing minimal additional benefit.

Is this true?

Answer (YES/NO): NO